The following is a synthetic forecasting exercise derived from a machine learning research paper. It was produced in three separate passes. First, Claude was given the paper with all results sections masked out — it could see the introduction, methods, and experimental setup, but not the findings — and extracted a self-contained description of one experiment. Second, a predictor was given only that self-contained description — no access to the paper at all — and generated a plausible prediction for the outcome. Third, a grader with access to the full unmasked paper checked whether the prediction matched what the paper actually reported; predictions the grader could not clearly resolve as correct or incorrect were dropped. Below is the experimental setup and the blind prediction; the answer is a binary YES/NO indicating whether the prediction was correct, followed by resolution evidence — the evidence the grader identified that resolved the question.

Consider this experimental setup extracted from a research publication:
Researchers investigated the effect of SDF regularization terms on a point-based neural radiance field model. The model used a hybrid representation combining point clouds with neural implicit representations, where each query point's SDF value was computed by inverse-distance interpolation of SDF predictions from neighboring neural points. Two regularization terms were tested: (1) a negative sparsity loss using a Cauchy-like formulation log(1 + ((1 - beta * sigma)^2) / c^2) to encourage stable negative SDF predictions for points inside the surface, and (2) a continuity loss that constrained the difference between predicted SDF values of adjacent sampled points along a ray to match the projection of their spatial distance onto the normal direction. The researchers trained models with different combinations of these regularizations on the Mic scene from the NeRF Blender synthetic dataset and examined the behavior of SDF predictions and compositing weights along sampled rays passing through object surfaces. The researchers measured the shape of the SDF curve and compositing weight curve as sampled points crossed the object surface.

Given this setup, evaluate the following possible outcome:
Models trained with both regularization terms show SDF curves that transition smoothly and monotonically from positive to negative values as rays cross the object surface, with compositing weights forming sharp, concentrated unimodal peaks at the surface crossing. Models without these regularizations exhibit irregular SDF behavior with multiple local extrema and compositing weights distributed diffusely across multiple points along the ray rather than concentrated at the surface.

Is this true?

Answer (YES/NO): YES